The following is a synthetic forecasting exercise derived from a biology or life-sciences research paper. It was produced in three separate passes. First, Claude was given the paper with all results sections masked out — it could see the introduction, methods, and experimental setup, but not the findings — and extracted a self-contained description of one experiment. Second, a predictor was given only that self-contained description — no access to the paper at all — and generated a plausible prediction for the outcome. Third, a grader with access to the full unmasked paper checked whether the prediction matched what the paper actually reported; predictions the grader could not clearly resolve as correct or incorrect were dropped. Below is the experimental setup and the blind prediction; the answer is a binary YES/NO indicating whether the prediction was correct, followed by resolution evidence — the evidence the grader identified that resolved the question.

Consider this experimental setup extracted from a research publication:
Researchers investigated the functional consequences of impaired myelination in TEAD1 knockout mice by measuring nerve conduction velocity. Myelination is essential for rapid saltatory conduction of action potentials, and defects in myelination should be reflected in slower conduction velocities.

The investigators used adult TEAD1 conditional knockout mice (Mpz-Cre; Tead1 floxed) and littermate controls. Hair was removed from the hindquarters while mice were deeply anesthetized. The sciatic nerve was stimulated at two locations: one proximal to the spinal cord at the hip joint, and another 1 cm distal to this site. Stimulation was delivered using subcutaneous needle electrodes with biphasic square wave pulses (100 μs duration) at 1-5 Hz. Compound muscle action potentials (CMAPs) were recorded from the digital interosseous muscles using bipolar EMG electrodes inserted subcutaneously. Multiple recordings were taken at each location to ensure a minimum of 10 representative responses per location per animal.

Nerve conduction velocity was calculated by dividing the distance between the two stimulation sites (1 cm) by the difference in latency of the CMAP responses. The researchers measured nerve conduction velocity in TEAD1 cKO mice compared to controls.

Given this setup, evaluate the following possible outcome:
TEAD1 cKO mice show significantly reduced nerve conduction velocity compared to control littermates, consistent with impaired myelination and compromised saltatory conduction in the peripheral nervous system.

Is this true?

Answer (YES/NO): YES